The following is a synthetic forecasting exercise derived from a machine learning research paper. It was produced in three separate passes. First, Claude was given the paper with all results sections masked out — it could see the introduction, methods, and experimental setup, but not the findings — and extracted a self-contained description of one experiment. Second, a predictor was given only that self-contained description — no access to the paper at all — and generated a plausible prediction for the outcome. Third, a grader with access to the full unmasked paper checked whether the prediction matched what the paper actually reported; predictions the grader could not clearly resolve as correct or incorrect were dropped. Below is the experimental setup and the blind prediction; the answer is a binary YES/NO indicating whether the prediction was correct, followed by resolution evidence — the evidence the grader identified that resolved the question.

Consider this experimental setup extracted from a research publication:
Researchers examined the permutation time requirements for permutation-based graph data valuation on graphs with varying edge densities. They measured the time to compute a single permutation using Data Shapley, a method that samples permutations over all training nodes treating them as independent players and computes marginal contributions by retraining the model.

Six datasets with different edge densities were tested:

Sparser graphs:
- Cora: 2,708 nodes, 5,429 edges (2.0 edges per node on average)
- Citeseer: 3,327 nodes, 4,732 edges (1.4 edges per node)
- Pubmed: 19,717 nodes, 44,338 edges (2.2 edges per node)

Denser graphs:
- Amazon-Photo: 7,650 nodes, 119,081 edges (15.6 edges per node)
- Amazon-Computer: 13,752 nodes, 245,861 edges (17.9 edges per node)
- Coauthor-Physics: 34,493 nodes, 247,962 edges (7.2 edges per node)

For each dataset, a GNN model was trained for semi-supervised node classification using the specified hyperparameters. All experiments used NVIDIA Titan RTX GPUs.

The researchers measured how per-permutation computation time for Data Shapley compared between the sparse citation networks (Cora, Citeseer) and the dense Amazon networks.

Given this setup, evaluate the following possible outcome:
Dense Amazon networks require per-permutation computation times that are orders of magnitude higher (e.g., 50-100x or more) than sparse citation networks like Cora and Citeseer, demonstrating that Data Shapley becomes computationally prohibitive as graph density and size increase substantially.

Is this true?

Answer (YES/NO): NO